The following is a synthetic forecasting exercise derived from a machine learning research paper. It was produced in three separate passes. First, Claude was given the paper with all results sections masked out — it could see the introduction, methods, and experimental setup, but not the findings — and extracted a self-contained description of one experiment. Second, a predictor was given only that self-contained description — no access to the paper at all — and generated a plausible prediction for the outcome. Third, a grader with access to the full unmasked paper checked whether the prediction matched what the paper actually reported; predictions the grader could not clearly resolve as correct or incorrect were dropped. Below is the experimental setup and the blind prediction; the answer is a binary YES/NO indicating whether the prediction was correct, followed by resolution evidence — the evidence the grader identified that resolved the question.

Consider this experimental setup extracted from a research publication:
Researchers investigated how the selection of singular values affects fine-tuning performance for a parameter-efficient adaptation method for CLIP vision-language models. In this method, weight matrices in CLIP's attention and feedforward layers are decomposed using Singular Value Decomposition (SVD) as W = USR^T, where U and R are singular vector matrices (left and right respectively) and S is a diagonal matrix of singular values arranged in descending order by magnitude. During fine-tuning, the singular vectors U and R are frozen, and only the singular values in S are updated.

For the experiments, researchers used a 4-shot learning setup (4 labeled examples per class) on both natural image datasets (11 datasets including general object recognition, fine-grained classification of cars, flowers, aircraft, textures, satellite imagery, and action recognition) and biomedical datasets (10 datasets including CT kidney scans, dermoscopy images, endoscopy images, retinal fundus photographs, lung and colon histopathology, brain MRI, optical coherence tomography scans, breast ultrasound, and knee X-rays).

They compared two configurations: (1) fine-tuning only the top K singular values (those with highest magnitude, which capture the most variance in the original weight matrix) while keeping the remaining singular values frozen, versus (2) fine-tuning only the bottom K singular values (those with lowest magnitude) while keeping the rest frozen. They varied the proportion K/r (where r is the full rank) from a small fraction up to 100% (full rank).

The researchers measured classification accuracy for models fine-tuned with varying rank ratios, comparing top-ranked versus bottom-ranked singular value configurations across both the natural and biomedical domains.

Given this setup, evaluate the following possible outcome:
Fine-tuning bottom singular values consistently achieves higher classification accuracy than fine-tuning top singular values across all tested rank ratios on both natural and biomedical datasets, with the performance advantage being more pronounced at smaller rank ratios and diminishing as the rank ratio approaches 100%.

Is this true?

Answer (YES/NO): NO